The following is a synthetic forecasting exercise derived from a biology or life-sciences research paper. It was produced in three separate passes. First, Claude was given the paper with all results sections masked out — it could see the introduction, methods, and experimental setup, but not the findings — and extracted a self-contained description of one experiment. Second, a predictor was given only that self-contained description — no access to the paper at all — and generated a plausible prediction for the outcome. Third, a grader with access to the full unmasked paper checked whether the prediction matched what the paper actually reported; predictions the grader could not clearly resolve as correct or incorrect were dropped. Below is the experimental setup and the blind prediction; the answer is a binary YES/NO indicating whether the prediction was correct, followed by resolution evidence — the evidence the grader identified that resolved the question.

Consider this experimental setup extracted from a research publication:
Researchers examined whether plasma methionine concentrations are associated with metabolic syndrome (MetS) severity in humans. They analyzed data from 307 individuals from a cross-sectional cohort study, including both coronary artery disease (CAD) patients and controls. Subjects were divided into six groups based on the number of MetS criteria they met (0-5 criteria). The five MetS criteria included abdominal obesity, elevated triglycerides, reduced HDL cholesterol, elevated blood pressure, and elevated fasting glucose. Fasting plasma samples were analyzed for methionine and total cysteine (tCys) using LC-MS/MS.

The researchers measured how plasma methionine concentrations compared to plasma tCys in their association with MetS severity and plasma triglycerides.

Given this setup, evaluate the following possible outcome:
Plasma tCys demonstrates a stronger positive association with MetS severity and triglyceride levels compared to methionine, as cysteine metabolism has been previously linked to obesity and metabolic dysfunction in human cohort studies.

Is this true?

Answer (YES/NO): YES